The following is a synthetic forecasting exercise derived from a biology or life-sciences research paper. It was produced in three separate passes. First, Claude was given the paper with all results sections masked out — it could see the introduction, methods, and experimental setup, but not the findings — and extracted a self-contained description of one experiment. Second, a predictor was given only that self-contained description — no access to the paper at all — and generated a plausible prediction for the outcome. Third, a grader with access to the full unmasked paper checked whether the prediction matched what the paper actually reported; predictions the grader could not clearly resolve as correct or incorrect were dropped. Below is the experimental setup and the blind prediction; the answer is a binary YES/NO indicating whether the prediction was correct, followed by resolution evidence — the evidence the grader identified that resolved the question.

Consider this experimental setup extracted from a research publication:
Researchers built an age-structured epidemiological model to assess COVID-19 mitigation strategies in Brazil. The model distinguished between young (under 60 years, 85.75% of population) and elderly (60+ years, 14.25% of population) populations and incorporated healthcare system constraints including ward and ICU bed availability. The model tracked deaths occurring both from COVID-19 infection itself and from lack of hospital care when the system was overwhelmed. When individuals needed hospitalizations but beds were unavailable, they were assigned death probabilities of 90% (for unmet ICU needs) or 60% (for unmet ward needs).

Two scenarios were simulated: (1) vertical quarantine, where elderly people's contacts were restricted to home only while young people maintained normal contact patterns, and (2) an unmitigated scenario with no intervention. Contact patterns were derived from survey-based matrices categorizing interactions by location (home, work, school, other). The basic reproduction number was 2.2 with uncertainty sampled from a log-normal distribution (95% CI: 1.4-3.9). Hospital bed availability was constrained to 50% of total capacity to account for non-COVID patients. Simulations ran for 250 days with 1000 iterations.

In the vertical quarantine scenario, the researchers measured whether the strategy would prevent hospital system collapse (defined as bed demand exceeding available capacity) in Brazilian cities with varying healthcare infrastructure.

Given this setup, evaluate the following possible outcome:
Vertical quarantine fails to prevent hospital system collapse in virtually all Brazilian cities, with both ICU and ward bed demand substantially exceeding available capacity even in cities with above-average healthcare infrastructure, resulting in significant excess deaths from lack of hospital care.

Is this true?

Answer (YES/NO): NO